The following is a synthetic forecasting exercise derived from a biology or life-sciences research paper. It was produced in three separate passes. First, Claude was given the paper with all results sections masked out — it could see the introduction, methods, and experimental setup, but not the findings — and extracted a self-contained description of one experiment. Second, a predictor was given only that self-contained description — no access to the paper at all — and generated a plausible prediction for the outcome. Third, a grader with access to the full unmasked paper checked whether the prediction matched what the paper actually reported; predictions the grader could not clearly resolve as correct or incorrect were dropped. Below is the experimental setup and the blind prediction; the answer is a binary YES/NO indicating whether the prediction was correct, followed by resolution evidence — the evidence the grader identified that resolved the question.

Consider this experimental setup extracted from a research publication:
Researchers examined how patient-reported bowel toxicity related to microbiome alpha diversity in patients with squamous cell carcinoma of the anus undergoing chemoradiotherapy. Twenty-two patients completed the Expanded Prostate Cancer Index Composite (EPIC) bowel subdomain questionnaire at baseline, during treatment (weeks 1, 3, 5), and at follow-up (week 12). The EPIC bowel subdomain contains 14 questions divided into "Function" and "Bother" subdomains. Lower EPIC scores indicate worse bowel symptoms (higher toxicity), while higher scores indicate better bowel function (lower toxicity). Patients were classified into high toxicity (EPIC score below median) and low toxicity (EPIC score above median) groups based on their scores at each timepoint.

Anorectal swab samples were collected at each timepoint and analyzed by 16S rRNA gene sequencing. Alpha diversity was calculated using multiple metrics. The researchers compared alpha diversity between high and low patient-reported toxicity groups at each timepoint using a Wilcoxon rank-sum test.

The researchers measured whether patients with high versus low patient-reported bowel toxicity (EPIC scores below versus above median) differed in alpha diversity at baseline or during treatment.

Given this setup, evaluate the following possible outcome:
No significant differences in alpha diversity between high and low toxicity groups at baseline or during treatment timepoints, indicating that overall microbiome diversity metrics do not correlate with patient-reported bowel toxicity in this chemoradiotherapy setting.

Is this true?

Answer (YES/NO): YES